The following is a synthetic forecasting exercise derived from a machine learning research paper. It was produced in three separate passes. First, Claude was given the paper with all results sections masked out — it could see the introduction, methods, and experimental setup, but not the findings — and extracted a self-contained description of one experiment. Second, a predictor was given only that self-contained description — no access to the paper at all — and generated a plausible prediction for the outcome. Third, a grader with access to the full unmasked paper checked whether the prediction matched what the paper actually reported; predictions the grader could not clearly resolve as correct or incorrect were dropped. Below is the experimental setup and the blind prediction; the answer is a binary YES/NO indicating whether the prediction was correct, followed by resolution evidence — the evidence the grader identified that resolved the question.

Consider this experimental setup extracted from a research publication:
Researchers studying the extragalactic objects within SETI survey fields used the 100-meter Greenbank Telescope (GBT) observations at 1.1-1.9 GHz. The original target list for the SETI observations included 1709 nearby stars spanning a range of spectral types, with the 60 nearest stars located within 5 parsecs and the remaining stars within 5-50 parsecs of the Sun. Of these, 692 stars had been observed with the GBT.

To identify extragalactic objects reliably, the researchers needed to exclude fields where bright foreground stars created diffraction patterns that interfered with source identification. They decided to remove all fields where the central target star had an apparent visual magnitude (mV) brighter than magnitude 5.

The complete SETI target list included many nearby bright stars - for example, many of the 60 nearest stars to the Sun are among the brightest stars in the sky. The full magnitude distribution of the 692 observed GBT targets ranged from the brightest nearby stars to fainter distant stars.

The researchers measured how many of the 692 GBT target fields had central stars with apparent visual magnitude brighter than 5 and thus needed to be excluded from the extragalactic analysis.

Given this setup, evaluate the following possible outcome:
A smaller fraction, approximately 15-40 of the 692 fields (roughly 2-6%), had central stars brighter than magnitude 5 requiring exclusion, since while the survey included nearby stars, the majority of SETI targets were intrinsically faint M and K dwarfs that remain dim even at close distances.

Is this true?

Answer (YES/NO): NO